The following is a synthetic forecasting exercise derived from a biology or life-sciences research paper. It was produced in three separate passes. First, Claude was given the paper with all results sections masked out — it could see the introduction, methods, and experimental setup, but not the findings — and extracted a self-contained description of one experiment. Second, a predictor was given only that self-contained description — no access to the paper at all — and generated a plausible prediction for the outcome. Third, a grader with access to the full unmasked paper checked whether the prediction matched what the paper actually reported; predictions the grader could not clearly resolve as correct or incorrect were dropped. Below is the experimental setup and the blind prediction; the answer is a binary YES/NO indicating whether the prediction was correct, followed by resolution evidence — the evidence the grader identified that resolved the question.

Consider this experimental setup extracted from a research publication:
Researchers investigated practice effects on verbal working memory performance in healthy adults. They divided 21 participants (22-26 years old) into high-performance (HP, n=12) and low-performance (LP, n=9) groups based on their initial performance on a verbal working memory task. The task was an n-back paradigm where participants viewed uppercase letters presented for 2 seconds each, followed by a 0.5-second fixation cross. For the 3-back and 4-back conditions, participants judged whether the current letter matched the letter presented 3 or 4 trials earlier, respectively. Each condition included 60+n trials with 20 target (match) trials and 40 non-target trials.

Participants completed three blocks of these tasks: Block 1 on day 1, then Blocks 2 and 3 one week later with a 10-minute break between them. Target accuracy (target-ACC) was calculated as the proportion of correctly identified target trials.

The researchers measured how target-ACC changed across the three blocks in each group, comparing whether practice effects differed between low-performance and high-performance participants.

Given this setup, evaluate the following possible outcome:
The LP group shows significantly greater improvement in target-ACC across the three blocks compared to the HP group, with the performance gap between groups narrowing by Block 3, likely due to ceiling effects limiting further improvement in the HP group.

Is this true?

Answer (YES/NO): YES